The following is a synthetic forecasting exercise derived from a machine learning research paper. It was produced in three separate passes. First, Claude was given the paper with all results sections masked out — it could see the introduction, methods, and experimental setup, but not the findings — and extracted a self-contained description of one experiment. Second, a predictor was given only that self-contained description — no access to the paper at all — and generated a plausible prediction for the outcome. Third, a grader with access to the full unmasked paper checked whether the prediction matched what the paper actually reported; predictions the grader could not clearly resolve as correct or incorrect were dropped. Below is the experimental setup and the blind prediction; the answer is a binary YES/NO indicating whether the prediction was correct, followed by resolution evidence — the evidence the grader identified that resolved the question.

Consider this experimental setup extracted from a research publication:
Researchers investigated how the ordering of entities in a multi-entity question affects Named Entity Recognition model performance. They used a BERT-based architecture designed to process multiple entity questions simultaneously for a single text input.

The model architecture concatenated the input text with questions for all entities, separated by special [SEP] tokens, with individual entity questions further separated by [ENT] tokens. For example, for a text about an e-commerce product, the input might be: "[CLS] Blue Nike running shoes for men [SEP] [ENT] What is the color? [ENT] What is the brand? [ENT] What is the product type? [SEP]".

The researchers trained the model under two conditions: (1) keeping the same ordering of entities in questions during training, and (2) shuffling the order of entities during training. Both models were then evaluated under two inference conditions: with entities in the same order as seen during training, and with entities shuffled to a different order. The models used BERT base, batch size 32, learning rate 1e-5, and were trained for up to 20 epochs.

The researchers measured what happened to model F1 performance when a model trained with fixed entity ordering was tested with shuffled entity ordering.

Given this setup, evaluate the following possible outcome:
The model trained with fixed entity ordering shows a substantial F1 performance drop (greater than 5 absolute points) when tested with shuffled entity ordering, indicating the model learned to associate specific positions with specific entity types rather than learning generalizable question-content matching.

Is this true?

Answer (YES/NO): YES